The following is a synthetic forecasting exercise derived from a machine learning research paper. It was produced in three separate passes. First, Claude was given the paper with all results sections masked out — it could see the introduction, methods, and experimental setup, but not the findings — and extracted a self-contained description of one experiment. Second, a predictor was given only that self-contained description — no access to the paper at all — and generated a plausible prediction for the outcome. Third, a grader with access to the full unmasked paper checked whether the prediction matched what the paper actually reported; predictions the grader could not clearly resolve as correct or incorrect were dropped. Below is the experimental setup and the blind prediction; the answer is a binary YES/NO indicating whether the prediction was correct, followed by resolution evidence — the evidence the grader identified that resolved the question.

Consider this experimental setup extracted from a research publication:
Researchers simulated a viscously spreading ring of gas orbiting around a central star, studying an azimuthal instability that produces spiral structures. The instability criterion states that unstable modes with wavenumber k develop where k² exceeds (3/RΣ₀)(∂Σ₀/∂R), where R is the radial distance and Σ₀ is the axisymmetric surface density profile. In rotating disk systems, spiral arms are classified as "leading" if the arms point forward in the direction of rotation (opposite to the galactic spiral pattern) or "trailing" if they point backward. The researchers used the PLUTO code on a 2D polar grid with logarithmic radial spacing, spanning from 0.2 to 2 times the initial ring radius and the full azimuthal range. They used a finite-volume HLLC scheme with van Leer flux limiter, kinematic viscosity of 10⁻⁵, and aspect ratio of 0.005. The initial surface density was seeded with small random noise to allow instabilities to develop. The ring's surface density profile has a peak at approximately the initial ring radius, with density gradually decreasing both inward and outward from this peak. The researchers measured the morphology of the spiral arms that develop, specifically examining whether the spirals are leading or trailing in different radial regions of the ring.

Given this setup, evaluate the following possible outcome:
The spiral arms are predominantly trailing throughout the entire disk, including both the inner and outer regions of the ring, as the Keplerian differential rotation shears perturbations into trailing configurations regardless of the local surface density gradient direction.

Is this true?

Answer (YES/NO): NO